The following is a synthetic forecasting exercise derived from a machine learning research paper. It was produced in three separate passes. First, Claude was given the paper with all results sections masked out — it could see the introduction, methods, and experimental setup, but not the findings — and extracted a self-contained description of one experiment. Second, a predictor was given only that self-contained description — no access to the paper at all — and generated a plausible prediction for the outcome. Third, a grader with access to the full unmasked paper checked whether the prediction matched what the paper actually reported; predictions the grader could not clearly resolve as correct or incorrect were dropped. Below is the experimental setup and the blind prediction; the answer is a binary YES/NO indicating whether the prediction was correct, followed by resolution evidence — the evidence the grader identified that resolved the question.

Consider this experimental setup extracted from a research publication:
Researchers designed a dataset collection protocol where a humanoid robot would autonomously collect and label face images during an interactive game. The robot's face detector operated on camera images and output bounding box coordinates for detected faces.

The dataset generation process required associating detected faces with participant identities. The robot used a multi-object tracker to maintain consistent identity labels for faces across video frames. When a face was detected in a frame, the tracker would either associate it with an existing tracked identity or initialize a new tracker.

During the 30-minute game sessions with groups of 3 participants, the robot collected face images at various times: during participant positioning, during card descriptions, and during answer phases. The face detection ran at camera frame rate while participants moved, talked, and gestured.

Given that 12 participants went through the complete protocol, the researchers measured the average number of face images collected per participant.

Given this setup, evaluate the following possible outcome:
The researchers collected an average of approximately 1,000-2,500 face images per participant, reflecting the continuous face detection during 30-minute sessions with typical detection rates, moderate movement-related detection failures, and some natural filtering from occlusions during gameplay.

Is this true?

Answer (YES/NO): NO